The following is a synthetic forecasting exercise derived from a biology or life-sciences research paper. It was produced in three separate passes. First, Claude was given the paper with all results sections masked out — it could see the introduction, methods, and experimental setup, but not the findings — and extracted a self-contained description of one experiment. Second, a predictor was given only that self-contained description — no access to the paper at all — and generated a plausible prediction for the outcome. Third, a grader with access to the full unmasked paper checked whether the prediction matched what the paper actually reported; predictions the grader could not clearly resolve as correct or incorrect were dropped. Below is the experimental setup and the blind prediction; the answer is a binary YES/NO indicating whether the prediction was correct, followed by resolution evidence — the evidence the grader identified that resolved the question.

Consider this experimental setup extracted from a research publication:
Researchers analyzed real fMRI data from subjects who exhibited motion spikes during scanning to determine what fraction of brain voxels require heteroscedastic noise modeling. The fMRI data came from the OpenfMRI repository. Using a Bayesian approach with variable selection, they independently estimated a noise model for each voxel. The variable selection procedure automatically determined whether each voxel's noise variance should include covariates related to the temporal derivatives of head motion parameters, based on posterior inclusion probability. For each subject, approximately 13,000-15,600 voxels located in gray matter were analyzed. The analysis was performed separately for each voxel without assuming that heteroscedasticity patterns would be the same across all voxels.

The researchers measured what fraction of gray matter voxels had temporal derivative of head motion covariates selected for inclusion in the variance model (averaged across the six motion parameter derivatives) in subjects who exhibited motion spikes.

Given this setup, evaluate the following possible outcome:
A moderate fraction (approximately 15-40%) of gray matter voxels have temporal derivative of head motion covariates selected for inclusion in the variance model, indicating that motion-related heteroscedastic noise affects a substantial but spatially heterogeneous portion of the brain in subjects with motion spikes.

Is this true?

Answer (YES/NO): NO